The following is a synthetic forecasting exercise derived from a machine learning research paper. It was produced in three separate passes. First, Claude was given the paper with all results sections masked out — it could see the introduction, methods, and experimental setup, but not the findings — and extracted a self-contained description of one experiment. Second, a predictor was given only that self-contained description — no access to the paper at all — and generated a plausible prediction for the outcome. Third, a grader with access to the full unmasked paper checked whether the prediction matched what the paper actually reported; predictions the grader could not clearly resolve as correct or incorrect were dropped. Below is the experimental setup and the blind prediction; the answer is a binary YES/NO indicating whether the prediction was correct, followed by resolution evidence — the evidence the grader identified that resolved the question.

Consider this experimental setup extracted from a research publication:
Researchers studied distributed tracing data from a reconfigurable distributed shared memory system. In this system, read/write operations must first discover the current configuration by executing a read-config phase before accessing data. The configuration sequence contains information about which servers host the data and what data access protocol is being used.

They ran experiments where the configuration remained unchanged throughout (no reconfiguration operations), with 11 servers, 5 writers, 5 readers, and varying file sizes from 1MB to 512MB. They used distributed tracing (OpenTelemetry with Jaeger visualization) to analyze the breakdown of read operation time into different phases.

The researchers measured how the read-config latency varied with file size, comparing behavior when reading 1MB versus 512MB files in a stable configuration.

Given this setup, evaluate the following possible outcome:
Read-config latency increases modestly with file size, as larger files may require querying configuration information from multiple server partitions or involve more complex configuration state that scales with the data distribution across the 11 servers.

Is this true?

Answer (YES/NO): NO